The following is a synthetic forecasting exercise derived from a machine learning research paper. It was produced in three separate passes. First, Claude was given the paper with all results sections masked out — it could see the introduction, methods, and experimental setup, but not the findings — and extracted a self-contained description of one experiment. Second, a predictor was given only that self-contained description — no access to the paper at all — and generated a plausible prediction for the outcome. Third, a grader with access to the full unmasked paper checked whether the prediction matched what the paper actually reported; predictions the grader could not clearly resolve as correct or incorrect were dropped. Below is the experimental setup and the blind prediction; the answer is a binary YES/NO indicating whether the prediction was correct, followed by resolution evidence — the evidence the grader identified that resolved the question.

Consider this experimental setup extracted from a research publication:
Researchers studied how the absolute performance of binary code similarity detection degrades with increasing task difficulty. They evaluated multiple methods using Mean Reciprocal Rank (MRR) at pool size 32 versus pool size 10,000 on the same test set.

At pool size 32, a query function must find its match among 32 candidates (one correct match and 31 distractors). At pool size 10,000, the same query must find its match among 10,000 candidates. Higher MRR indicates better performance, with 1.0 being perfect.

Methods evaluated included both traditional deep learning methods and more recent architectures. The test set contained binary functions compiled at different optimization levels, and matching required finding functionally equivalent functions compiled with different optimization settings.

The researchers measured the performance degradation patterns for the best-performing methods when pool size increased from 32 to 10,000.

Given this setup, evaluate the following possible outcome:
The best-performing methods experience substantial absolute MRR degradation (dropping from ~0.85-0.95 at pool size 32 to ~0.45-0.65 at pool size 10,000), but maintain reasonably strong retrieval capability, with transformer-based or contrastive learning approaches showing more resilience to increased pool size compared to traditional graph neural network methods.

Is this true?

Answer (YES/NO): NO